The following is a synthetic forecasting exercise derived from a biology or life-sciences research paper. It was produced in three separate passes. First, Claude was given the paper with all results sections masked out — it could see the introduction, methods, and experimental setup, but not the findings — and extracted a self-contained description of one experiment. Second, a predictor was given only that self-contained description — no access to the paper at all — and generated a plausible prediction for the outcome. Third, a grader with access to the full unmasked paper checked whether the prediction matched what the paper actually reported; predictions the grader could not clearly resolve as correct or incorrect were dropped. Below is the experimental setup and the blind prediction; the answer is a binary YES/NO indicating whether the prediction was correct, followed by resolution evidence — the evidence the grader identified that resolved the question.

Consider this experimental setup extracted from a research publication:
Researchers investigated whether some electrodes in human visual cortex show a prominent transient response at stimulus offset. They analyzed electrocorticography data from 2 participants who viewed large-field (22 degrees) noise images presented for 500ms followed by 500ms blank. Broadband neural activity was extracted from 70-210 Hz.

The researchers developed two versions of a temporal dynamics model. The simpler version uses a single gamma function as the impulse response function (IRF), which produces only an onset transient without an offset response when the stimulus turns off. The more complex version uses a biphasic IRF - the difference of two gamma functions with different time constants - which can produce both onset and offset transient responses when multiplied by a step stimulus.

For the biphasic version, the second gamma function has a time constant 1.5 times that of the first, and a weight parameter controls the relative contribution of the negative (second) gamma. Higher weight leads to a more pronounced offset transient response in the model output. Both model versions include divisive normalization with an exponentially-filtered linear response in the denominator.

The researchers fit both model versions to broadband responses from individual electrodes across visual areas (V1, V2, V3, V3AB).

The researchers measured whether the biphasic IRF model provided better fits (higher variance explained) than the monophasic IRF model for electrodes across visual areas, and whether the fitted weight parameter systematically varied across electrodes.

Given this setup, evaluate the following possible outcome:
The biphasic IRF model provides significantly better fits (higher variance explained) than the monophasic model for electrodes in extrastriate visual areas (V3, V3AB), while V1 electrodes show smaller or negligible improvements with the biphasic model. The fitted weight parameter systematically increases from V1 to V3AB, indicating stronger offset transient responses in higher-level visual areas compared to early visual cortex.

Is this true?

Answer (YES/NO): NO